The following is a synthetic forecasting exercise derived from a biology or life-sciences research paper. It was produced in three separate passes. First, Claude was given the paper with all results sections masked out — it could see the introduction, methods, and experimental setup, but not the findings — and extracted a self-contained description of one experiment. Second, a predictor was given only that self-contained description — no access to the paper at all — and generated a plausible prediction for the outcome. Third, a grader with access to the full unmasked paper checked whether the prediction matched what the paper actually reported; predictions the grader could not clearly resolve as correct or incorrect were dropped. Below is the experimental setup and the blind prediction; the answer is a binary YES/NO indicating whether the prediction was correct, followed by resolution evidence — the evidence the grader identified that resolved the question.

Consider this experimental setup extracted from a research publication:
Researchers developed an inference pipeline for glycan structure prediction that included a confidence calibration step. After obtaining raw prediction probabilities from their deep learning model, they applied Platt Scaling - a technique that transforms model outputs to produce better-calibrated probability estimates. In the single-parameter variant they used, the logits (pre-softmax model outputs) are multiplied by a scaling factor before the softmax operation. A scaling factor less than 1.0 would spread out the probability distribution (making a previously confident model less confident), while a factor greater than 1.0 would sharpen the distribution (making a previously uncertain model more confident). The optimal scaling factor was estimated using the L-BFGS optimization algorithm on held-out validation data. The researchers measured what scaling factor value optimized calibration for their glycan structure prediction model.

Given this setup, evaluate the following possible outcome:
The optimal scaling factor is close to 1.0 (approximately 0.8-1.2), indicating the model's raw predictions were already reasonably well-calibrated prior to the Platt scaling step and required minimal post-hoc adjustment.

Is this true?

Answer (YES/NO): YES